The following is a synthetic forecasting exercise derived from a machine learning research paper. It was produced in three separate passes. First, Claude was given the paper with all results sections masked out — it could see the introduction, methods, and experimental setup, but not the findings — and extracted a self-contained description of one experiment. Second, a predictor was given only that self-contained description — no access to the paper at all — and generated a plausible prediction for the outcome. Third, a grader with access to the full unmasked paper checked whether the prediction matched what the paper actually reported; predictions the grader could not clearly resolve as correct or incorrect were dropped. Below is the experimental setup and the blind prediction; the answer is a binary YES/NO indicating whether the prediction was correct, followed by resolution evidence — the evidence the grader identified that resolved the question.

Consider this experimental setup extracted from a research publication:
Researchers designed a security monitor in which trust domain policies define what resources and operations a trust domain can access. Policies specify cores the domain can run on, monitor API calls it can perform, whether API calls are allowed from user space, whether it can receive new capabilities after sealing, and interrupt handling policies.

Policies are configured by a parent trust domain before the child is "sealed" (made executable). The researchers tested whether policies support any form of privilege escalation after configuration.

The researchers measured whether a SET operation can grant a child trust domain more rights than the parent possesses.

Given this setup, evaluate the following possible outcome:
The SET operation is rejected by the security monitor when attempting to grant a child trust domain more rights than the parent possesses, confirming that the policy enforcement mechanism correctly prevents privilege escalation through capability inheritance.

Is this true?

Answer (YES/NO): YES